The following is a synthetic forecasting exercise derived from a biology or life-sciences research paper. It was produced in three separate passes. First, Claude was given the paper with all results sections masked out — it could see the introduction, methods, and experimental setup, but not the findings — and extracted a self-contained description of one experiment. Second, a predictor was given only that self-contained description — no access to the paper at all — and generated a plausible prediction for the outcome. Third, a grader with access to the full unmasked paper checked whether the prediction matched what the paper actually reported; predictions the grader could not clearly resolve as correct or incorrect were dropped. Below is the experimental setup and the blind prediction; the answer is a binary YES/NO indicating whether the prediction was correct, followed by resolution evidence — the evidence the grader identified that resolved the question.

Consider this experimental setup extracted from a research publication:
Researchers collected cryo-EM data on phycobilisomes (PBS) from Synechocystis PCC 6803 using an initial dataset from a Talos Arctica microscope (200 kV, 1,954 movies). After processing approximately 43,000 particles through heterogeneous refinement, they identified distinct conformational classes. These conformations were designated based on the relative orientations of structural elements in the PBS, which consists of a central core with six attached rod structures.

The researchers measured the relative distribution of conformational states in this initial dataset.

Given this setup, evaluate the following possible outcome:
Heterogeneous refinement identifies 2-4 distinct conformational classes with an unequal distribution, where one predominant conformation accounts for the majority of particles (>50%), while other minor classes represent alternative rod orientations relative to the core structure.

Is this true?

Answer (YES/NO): YES